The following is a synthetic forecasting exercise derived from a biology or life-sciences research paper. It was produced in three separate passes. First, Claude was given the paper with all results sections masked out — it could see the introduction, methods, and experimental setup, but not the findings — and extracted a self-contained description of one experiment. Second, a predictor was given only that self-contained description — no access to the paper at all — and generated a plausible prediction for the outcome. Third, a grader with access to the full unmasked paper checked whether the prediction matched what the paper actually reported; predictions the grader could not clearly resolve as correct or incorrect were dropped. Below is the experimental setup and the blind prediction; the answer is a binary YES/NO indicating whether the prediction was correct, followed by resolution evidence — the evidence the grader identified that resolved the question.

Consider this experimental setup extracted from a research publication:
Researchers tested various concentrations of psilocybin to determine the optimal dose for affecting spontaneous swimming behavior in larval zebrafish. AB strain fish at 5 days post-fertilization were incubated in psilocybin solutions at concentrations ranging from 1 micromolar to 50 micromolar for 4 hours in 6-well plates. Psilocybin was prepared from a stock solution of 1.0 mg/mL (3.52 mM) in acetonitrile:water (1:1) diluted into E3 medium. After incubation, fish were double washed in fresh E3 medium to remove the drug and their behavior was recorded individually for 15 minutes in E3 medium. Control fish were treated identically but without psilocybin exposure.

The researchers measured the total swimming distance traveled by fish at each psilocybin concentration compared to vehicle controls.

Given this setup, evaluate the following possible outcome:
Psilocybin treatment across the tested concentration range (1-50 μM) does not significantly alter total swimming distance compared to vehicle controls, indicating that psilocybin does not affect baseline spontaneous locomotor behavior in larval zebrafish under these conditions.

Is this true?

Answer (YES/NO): NO